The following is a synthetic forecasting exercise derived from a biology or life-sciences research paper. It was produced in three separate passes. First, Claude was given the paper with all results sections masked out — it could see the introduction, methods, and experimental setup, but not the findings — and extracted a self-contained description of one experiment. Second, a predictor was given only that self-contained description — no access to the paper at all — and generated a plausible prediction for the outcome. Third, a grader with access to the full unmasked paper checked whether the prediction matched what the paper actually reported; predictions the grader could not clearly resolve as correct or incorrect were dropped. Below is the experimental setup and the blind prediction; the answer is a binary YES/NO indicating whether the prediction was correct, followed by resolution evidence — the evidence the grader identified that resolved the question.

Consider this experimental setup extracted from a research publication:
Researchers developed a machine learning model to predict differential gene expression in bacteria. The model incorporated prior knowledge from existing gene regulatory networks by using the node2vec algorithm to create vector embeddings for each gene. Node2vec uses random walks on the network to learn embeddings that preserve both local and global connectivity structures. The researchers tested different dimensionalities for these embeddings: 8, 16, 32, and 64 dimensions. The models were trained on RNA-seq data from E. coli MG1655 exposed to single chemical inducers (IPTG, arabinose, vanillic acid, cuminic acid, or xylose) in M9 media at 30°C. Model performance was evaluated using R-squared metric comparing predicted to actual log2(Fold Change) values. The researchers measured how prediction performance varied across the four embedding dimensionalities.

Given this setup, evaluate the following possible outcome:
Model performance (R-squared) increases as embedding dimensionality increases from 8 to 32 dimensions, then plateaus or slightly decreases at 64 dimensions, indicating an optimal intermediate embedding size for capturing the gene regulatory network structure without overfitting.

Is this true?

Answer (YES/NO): NO